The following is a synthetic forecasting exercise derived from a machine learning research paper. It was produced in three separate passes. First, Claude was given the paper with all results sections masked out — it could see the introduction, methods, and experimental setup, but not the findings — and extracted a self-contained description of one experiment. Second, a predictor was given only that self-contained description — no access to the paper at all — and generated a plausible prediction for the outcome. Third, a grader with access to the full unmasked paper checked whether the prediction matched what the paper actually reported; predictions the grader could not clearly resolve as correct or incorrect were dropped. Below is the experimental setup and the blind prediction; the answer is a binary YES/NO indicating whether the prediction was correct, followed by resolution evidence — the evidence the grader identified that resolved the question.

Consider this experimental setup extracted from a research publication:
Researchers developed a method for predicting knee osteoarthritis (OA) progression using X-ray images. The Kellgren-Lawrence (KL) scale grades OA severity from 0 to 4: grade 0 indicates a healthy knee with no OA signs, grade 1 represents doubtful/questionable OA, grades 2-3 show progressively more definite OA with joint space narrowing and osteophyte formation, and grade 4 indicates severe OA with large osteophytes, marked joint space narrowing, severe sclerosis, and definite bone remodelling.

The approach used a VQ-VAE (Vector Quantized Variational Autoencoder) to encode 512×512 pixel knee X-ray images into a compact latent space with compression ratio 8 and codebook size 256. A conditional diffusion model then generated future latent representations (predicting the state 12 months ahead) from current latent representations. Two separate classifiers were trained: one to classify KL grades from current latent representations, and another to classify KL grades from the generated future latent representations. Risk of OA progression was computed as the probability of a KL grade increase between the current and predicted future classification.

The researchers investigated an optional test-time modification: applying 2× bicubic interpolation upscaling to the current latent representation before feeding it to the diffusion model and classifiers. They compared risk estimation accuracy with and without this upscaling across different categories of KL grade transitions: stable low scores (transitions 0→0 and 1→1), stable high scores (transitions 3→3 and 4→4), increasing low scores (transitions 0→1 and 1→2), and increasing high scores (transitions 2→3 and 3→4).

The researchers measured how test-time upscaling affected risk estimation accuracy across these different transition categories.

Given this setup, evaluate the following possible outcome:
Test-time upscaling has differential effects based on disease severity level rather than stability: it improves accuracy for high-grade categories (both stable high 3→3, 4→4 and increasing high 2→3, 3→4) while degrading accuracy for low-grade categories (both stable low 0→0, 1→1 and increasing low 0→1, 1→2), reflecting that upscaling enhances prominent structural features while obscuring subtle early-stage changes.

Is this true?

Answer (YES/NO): NO